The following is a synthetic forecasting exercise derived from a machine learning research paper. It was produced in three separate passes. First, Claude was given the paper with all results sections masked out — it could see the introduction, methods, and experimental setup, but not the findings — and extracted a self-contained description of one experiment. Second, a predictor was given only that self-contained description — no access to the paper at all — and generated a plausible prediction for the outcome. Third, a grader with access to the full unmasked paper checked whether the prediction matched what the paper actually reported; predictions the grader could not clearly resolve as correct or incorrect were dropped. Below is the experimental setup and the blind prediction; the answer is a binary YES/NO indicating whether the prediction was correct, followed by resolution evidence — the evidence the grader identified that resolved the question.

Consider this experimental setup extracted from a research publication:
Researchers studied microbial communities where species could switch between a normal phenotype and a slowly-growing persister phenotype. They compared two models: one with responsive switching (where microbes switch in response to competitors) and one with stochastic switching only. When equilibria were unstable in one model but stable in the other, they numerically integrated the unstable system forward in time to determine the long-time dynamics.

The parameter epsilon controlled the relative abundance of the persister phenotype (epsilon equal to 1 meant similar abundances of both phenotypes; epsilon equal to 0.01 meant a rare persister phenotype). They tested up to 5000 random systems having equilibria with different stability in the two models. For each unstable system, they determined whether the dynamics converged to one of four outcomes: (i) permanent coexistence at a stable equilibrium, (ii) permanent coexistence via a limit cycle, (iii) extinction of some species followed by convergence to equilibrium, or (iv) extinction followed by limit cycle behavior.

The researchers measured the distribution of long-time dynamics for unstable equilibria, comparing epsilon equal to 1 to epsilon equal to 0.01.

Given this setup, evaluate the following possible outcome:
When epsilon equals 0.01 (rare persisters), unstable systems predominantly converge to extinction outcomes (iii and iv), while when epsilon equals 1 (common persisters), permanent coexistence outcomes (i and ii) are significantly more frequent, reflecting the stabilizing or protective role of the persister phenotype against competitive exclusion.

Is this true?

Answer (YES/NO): NO